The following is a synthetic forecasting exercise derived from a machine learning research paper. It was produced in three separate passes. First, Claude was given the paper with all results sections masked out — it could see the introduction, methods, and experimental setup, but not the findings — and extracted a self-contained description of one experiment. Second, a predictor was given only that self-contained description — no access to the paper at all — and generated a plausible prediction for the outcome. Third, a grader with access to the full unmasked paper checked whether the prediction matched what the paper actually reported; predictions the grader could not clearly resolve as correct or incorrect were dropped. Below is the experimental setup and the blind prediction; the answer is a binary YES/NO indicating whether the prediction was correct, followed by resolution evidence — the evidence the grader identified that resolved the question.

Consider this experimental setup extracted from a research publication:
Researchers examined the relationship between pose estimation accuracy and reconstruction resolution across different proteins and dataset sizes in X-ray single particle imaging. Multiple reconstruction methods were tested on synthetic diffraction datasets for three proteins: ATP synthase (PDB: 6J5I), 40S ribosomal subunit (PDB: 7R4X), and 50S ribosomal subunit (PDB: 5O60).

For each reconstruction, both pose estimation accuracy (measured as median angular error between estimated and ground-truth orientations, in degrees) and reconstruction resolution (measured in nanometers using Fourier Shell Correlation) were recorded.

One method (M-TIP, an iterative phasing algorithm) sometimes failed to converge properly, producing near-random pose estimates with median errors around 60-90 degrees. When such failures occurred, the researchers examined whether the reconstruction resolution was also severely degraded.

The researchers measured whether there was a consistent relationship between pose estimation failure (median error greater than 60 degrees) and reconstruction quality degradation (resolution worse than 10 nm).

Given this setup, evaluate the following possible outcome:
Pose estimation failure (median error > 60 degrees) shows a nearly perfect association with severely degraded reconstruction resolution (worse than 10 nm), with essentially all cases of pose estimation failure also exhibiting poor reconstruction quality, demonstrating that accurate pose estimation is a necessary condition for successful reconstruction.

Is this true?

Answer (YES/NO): YES